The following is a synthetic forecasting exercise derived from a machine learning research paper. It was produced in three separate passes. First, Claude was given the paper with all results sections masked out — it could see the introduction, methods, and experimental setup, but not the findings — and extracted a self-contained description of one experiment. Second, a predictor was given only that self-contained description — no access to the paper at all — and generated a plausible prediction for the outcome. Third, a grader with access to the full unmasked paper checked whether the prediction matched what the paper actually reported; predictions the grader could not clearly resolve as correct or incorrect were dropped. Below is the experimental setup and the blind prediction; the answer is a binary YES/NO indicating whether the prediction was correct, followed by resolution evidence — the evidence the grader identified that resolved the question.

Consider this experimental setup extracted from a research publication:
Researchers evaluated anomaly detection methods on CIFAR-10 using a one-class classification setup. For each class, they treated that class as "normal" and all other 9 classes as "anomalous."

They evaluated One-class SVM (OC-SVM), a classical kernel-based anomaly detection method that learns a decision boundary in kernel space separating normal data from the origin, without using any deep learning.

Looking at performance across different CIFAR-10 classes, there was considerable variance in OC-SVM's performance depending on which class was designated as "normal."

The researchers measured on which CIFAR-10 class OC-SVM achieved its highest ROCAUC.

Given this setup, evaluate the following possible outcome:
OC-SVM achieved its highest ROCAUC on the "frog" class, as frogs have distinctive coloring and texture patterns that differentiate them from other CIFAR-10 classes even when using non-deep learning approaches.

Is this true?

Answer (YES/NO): NO